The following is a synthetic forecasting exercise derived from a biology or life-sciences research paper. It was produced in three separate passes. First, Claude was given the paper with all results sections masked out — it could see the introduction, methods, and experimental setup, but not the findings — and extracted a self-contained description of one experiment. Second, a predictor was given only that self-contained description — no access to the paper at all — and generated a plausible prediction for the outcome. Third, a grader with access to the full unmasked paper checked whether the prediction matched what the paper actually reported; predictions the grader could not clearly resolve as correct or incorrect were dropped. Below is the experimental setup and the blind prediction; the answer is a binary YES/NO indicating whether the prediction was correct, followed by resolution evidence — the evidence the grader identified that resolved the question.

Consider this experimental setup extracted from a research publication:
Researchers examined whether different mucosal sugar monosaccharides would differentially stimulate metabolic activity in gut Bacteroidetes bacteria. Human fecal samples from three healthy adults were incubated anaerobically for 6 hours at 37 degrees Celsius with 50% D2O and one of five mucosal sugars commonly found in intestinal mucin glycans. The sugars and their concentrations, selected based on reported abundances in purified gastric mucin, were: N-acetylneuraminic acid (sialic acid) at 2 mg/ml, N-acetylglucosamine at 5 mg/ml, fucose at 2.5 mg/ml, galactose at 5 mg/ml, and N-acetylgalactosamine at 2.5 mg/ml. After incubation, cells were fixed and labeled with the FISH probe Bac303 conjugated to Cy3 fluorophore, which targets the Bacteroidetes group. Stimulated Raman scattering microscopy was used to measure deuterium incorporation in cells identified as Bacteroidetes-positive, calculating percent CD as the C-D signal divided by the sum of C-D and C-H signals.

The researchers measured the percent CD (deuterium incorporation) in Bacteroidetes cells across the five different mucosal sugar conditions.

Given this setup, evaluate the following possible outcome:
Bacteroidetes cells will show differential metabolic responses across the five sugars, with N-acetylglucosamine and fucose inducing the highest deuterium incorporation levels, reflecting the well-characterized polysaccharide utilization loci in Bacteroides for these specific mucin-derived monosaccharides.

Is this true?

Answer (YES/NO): NO